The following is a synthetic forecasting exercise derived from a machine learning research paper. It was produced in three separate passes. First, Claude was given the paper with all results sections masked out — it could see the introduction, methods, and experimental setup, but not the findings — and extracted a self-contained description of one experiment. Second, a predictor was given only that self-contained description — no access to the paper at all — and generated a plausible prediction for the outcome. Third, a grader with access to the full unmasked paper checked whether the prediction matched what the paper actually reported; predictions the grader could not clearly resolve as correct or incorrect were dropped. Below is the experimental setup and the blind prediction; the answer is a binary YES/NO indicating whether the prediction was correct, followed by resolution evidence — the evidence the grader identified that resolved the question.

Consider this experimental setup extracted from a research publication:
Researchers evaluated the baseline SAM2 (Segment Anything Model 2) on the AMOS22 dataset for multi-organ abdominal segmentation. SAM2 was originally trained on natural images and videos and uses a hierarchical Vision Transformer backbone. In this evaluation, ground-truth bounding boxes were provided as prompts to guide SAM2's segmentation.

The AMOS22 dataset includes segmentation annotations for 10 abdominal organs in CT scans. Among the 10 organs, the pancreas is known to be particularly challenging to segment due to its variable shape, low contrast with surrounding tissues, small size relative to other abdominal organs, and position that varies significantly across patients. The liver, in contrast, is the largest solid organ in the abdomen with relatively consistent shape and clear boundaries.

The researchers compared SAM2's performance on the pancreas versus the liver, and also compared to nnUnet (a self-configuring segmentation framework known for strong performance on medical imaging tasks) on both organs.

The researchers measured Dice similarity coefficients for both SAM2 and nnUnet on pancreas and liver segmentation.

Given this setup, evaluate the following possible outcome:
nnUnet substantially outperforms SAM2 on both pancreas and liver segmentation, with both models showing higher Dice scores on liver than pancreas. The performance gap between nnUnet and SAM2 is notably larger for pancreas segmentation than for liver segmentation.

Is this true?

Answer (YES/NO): YES